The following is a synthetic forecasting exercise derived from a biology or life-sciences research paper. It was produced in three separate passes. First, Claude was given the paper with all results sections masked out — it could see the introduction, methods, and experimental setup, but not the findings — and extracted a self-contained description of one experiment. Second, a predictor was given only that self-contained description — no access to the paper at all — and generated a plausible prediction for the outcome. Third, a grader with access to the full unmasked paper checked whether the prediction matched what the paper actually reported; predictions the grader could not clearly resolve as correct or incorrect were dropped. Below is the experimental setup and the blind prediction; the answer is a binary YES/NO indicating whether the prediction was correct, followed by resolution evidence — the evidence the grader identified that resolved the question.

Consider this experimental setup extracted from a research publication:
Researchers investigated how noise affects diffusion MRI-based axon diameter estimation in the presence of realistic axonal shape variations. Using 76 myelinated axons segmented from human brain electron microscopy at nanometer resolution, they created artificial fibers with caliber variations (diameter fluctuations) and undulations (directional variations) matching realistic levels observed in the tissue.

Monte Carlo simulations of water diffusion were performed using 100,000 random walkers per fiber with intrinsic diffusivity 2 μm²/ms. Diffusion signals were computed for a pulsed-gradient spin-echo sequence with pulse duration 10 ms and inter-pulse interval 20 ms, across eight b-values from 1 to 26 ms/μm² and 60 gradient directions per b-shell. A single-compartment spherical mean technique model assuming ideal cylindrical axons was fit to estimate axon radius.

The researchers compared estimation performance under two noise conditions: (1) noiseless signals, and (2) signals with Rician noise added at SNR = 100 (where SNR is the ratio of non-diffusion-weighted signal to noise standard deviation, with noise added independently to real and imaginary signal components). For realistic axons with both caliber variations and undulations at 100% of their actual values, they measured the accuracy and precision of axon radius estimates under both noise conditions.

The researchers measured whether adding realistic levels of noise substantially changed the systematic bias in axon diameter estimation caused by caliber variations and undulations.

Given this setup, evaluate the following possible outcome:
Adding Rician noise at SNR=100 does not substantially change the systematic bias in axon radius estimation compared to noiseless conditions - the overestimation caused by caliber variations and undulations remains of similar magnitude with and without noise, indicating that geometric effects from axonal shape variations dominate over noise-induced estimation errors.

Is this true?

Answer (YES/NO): NO